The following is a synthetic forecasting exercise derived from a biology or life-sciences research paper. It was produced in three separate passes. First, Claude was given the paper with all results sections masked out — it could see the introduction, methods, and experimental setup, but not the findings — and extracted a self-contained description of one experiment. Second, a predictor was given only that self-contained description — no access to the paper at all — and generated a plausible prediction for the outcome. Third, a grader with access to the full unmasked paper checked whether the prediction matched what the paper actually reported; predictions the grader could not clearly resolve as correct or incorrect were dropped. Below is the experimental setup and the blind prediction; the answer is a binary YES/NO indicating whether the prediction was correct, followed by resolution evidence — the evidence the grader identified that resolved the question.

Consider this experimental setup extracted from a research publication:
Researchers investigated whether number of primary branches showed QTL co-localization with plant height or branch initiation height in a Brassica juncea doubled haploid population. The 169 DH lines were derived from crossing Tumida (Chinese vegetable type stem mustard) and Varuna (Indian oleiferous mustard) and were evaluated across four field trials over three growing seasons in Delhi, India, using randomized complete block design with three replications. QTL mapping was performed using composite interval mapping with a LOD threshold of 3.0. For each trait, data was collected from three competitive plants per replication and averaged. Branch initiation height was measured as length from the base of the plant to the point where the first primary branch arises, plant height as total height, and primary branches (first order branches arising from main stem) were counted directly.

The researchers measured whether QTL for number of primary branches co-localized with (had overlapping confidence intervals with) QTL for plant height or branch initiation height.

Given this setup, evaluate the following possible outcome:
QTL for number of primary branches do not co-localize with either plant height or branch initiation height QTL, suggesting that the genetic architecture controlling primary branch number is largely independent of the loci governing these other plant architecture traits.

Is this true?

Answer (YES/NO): NO